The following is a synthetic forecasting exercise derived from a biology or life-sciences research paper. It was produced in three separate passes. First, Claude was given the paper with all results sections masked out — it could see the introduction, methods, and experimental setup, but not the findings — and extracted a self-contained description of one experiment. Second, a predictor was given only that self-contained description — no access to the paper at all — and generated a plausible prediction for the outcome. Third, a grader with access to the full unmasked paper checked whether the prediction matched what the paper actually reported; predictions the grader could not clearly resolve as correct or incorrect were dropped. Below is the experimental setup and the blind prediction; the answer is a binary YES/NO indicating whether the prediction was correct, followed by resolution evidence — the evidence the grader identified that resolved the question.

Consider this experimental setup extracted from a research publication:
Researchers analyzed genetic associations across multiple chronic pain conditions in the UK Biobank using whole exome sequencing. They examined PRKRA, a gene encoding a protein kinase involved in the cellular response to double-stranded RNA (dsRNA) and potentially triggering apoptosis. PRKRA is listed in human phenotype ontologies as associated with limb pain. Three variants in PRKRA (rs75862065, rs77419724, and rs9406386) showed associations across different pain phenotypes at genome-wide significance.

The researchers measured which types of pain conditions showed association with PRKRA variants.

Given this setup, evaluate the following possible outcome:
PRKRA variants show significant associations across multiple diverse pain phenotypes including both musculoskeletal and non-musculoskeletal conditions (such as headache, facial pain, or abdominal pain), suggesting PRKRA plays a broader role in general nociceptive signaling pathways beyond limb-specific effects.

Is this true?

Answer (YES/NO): YES